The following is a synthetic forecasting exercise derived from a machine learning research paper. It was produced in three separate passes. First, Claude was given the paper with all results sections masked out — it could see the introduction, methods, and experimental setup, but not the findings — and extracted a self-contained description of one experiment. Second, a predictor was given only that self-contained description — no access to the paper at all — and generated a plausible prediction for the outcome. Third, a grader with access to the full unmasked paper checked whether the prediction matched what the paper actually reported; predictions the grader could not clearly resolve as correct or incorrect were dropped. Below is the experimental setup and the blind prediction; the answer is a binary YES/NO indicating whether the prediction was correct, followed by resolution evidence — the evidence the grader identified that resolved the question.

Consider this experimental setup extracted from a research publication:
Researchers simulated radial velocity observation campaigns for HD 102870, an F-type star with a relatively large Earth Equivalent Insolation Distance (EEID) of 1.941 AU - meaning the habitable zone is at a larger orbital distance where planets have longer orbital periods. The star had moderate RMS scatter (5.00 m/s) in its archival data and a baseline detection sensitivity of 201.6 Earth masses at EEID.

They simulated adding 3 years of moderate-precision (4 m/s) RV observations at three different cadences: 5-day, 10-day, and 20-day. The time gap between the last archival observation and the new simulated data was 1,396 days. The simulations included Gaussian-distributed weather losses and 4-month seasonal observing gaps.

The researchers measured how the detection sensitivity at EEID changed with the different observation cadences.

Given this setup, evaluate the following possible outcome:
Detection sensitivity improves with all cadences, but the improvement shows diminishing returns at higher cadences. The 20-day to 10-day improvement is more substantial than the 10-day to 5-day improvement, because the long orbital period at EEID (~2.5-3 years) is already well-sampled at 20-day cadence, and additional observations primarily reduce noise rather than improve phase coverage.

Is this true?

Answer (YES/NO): NO